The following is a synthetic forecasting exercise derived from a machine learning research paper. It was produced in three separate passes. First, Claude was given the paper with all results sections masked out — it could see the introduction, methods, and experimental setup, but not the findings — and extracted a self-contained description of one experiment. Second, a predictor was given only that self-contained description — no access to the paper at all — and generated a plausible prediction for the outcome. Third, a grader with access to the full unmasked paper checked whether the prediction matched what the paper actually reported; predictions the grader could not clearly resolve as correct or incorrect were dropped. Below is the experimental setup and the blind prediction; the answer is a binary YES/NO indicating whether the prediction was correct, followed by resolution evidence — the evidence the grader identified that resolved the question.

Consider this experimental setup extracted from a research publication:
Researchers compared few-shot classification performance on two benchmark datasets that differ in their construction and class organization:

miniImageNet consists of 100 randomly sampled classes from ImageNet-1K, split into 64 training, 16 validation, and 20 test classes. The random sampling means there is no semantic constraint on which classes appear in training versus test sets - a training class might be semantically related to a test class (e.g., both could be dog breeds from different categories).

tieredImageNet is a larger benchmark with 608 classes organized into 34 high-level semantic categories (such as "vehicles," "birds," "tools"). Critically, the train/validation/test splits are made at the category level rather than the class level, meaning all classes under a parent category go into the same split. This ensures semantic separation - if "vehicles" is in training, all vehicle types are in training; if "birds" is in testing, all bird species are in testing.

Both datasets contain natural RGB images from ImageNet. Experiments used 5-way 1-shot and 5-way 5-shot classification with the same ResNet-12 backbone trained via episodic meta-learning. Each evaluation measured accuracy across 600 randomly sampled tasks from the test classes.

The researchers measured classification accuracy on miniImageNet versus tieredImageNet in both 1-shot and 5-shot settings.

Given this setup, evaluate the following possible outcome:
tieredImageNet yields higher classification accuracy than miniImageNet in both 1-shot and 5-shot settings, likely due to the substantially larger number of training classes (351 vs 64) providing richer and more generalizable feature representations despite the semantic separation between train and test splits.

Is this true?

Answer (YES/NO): YES